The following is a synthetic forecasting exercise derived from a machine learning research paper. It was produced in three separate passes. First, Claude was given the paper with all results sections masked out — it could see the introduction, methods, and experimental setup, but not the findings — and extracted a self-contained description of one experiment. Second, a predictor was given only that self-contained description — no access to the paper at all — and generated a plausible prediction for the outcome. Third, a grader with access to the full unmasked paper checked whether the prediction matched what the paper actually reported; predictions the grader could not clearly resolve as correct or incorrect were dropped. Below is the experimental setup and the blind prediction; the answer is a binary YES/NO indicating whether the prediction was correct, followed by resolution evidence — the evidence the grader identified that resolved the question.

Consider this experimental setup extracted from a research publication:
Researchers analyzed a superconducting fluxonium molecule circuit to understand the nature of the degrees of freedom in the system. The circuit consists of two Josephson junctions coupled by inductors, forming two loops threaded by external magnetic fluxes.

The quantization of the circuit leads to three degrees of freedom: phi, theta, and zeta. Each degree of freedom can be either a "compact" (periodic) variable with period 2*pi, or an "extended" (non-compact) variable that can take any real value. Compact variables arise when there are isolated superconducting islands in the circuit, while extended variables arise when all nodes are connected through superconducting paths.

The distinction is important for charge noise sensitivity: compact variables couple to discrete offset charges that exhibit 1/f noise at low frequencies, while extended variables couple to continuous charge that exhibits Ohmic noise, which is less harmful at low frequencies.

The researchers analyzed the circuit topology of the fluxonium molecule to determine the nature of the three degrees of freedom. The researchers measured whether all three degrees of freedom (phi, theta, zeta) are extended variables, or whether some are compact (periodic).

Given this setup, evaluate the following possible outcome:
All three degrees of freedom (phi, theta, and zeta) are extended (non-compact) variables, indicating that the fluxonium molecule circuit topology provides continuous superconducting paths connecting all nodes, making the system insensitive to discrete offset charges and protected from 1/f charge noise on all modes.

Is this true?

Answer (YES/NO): YES